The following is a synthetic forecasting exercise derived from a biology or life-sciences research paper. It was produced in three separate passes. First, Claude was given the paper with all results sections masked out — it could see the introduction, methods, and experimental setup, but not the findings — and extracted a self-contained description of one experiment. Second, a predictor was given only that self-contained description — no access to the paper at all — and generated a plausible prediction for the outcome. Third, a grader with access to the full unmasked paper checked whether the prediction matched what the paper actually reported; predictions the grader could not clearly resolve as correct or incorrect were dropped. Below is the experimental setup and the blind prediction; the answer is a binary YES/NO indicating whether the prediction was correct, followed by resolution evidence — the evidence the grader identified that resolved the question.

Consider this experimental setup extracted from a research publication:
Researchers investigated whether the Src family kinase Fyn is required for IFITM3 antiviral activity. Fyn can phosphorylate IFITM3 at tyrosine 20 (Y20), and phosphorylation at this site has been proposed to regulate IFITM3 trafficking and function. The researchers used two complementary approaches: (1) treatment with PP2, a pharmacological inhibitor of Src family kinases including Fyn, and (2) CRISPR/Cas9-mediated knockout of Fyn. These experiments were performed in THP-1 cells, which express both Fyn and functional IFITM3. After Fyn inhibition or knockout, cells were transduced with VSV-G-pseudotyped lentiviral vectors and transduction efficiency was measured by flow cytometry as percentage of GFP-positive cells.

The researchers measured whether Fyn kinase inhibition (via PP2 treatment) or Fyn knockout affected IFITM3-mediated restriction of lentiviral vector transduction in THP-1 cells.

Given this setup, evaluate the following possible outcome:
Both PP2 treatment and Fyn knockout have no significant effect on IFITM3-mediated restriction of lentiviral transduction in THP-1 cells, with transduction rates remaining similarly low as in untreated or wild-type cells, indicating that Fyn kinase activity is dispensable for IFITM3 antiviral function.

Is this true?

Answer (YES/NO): YES